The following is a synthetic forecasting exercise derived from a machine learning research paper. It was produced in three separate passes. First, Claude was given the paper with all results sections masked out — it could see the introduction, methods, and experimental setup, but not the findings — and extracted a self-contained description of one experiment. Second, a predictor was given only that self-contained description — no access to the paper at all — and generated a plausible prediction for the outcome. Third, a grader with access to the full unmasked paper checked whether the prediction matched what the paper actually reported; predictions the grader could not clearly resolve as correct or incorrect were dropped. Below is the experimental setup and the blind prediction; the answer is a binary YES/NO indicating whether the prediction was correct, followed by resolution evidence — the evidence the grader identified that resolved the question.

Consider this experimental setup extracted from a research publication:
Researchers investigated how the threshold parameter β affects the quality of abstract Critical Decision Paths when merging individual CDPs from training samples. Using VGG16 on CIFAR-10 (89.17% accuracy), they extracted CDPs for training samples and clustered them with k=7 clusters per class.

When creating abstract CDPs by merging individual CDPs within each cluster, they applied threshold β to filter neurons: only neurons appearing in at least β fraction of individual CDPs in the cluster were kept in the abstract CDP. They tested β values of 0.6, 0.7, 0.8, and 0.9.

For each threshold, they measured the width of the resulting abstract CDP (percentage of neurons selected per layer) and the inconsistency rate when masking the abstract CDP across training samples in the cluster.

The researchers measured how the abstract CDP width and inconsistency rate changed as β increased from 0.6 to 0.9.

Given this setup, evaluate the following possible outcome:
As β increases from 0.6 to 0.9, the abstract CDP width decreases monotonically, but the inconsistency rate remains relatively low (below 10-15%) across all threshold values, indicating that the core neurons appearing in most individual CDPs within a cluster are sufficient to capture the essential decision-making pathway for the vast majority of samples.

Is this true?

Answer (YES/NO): NO